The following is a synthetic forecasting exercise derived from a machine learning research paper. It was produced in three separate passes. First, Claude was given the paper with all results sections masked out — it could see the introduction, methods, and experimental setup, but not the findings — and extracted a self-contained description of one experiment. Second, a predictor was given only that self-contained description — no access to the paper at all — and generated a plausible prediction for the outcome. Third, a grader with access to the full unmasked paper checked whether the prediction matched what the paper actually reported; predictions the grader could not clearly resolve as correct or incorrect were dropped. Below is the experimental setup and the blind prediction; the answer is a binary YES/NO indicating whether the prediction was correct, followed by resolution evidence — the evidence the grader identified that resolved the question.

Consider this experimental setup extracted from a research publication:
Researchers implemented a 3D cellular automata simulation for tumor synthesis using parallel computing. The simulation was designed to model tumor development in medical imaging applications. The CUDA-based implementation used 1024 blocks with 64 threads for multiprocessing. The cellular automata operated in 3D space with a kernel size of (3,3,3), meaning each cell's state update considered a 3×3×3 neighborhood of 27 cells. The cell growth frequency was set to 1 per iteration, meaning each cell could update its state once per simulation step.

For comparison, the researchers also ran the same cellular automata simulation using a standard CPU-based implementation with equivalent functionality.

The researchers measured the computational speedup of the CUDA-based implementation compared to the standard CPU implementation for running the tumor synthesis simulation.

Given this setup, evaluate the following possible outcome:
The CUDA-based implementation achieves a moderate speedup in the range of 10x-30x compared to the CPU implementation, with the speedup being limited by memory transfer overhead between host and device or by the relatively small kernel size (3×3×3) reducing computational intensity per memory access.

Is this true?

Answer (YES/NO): NO